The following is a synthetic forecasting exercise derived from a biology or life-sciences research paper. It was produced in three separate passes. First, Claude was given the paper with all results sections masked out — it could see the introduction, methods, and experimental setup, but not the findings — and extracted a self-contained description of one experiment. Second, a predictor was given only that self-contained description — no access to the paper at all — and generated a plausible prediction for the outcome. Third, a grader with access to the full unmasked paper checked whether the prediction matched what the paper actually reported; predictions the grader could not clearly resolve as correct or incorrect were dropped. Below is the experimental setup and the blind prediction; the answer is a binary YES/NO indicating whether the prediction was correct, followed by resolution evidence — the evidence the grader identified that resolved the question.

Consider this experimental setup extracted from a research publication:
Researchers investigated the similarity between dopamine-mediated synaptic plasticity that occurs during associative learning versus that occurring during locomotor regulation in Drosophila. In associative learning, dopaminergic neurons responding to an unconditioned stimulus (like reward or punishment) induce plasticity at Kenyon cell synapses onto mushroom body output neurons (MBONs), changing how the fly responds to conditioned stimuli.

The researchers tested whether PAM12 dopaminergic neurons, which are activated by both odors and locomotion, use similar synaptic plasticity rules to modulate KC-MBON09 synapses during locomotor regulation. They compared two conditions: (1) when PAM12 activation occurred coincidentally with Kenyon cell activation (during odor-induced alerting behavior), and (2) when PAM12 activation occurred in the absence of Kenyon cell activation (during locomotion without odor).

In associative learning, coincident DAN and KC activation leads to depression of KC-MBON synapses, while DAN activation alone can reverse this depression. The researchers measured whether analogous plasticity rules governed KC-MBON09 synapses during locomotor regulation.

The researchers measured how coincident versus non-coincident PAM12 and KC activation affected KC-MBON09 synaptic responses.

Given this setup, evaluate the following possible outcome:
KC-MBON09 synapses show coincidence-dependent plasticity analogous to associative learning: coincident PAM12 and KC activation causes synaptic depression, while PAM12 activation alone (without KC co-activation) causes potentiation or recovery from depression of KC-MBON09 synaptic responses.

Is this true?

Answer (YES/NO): YES